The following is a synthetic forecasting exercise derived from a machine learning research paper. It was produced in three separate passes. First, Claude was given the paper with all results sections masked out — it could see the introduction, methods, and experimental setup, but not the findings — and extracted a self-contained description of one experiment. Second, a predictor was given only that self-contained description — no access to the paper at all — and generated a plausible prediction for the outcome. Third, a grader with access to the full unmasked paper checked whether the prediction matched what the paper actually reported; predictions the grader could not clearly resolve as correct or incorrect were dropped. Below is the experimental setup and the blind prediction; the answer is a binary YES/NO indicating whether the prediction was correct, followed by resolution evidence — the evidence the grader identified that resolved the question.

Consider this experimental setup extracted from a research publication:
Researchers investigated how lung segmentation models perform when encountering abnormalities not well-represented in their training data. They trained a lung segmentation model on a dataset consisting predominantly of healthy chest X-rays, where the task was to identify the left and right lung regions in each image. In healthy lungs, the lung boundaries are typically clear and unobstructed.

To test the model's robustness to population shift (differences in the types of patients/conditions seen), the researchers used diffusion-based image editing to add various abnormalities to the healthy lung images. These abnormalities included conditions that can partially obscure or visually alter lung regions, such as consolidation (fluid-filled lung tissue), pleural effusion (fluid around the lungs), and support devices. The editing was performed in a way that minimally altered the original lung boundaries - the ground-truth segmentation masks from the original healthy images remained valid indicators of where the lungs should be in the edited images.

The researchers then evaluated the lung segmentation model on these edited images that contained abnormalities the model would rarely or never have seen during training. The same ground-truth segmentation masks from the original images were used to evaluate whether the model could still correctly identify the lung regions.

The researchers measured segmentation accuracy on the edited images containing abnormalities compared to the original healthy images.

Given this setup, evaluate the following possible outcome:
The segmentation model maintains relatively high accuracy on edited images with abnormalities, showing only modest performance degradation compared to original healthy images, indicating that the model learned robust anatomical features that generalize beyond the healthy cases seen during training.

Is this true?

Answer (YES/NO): NO